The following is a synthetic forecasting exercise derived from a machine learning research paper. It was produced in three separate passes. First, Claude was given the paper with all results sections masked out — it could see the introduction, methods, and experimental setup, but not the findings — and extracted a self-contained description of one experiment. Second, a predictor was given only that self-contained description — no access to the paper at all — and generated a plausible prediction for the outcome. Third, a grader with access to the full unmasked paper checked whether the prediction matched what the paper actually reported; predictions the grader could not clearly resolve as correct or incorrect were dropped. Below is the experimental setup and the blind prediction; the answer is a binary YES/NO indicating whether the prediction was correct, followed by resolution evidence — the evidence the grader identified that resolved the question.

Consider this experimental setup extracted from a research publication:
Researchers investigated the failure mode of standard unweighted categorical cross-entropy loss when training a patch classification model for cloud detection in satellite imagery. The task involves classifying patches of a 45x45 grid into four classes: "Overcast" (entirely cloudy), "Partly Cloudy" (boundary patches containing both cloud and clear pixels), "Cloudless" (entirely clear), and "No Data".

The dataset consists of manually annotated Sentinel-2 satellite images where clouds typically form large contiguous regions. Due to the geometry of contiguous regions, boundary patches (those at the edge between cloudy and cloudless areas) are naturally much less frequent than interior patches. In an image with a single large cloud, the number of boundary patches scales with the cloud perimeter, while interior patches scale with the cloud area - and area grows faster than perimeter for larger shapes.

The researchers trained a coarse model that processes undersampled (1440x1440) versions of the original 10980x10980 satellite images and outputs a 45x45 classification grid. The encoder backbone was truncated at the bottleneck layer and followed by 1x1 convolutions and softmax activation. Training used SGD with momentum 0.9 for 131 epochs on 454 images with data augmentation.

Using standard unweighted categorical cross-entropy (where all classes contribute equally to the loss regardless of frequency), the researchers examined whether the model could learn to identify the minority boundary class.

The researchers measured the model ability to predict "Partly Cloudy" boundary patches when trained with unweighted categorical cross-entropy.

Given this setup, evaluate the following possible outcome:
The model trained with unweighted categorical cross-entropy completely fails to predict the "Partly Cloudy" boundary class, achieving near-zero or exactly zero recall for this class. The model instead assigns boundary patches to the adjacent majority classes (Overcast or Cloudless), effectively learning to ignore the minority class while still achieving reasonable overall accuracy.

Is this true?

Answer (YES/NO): YES